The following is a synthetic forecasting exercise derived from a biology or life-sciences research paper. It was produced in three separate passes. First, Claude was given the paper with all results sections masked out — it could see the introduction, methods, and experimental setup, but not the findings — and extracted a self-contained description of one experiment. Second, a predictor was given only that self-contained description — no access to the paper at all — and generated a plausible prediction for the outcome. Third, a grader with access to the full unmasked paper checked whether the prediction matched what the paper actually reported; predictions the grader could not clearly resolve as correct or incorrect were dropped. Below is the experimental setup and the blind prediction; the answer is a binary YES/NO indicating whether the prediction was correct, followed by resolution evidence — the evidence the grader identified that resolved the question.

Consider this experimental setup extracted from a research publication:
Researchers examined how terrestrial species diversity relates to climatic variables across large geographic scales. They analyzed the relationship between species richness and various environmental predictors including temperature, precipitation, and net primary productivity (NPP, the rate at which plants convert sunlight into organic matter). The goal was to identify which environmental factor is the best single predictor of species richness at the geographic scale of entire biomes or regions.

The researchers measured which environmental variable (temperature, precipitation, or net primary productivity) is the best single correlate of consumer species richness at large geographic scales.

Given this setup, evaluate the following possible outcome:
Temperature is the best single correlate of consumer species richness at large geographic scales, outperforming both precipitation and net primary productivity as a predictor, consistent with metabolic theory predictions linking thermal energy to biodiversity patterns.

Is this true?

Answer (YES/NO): NO